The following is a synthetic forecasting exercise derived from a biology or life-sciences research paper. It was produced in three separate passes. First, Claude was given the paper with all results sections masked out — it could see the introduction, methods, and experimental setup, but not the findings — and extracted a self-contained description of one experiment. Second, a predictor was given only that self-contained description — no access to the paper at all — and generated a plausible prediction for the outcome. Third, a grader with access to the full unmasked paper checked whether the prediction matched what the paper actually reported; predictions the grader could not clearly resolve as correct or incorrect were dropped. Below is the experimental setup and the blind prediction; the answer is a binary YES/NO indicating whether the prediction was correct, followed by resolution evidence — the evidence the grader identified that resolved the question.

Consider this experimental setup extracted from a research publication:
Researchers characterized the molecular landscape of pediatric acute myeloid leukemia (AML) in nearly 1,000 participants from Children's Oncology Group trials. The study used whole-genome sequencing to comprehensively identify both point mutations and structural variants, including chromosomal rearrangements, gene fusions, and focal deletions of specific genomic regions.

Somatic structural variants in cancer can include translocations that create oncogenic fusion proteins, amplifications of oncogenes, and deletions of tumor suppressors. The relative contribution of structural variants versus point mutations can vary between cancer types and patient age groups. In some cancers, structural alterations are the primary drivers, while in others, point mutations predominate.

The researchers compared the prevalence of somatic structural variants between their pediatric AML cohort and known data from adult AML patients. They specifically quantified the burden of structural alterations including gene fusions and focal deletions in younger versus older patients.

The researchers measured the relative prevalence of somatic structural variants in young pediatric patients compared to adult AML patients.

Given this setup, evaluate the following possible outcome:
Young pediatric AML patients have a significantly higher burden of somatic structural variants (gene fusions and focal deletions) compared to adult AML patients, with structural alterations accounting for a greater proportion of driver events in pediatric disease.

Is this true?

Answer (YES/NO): YES